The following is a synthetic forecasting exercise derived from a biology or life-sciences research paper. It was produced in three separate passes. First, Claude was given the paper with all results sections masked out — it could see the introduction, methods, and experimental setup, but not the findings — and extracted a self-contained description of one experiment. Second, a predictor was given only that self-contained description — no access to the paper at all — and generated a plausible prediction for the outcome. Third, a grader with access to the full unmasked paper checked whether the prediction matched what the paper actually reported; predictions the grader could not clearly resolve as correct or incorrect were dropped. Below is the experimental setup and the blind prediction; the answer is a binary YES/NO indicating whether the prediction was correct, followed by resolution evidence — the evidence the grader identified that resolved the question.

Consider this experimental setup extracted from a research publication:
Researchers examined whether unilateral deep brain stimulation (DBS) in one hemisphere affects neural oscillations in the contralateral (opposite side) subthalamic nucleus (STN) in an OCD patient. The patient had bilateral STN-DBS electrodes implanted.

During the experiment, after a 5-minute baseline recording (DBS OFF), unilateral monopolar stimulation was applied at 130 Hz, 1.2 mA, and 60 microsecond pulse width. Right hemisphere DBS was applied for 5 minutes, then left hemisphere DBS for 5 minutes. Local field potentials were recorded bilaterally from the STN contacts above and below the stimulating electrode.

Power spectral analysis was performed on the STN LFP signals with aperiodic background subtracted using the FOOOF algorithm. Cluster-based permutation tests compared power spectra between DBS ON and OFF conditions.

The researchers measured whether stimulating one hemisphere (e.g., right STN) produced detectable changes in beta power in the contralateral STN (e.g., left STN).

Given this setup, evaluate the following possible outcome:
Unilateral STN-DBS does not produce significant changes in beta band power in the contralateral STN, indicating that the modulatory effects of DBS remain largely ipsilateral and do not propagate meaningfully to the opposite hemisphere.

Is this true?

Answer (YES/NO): NO